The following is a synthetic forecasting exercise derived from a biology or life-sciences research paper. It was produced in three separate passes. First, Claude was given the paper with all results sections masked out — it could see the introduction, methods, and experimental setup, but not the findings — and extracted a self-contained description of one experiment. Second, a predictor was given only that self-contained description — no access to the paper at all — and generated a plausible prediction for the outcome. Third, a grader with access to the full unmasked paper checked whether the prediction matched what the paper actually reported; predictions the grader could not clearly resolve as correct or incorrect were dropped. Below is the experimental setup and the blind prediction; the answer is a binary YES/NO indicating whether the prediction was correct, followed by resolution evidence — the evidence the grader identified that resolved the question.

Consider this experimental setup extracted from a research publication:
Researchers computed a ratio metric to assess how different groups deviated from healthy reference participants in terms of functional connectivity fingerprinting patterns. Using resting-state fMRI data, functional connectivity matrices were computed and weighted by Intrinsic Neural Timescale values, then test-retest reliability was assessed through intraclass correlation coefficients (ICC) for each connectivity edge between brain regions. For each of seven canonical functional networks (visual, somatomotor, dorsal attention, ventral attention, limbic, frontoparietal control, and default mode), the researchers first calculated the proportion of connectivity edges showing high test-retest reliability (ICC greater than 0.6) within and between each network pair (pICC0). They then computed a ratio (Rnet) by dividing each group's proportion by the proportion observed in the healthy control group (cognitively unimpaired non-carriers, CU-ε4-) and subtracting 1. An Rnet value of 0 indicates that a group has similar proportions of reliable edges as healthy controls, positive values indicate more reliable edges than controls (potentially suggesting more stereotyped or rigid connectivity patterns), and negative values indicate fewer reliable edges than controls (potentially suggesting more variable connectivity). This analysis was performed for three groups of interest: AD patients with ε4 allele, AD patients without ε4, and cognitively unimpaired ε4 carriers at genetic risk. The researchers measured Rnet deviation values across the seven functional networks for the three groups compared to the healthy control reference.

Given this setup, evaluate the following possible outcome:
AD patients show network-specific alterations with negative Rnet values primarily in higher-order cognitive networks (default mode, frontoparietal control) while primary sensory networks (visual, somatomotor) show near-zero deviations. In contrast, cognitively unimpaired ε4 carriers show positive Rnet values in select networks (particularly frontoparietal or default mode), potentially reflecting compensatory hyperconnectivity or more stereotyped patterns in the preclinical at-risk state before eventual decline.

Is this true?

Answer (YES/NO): NO